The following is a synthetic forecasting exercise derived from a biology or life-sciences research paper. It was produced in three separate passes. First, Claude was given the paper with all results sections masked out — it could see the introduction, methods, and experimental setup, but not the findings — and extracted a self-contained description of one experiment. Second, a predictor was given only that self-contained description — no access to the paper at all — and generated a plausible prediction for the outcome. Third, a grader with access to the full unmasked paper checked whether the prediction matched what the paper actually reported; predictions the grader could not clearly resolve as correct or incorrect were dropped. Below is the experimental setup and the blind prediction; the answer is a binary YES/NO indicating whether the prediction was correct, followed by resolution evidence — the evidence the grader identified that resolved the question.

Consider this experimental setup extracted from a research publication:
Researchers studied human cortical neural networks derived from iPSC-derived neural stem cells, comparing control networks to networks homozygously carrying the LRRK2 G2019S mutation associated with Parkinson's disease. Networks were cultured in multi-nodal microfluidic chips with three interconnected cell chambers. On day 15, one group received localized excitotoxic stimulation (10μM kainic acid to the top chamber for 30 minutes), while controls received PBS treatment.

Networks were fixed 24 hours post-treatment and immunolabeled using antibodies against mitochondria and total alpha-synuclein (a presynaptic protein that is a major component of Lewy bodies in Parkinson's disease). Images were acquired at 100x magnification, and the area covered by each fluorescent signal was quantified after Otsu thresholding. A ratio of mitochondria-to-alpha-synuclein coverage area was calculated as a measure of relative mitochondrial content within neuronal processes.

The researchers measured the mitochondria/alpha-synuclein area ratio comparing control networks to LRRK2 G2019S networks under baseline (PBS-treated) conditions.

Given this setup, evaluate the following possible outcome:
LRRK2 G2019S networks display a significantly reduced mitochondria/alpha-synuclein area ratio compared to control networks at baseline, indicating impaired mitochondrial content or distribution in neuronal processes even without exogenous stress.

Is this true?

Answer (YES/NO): NO